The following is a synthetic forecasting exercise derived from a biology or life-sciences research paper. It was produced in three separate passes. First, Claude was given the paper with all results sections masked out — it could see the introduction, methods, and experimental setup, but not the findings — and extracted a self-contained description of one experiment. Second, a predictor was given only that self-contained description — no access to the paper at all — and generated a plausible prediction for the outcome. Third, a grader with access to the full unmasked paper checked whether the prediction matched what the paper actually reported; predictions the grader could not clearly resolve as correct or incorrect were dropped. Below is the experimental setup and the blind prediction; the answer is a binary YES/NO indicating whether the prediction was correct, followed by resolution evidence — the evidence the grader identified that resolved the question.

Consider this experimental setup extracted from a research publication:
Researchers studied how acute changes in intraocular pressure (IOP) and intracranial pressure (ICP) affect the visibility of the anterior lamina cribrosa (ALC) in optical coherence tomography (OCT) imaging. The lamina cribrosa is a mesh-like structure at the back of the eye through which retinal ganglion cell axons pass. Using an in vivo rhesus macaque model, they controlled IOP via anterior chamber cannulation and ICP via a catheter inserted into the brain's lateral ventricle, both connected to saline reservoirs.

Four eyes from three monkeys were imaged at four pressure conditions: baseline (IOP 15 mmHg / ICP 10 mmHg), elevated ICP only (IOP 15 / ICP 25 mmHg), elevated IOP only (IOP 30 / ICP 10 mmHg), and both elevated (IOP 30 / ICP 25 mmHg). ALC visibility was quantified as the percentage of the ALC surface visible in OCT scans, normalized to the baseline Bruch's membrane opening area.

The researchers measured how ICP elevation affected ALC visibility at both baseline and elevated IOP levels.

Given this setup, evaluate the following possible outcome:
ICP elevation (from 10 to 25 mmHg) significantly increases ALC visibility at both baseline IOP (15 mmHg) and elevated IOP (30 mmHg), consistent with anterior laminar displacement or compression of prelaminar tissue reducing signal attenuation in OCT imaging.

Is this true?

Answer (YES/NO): NO